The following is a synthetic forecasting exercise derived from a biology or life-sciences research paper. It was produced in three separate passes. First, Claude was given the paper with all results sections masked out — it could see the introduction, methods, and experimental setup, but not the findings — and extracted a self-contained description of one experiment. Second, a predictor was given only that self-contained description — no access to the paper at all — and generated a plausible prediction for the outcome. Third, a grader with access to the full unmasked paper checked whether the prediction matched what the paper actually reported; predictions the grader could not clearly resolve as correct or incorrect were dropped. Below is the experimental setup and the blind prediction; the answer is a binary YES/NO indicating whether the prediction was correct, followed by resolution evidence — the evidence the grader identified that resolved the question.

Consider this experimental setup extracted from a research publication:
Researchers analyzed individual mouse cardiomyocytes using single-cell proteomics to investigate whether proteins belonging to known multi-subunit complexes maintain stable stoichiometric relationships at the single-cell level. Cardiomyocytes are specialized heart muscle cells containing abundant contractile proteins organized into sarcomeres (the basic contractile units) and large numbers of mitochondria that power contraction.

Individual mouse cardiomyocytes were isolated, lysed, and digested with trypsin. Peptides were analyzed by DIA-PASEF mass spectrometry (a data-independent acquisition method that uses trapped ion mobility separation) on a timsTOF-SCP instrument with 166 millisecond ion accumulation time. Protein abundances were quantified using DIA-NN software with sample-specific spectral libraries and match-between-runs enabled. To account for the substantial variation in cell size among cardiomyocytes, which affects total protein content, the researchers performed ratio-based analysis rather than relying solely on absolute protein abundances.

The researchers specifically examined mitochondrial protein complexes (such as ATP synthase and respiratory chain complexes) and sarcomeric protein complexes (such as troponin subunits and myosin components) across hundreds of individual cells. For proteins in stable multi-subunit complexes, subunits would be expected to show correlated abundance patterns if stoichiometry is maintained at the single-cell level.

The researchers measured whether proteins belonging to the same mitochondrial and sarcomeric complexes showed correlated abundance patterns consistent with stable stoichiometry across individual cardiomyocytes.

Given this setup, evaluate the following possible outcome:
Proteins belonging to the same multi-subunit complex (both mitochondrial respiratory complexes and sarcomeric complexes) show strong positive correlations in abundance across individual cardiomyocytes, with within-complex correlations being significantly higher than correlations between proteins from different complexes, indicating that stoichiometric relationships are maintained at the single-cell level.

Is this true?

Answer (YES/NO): NO